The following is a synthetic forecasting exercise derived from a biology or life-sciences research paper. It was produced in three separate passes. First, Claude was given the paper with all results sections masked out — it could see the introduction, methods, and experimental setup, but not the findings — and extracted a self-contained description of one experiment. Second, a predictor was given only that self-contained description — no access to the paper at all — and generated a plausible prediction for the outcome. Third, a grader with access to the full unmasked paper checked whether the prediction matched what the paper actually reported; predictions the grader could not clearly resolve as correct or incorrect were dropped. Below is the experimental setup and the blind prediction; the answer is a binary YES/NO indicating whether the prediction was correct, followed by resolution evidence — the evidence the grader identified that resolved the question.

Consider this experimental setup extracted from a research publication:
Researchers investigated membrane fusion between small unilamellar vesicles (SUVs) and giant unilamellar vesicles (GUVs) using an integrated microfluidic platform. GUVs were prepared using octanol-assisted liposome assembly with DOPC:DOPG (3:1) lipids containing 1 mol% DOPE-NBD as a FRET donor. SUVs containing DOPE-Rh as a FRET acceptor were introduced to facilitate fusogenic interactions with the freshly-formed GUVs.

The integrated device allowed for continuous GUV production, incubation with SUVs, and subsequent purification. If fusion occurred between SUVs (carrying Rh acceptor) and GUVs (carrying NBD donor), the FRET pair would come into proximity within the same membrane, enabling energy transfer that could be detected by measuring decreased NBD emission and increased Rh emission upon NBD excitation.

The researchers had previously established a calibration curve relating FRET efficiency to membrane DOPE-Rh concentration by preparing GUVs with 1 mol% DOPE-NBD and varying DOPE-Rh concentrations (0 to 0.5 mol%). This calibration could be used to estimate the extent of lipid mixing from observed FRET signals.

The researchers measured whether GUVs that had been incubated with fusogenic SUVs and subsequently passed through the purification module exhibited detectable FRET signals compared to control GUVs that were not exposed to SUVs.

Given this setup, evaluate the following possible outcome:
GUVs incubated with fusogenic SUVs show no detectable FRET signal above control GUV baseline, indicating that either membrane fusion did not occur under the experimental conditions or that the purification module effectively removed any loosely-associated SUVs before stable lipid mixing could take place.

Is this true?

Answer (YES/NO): NO